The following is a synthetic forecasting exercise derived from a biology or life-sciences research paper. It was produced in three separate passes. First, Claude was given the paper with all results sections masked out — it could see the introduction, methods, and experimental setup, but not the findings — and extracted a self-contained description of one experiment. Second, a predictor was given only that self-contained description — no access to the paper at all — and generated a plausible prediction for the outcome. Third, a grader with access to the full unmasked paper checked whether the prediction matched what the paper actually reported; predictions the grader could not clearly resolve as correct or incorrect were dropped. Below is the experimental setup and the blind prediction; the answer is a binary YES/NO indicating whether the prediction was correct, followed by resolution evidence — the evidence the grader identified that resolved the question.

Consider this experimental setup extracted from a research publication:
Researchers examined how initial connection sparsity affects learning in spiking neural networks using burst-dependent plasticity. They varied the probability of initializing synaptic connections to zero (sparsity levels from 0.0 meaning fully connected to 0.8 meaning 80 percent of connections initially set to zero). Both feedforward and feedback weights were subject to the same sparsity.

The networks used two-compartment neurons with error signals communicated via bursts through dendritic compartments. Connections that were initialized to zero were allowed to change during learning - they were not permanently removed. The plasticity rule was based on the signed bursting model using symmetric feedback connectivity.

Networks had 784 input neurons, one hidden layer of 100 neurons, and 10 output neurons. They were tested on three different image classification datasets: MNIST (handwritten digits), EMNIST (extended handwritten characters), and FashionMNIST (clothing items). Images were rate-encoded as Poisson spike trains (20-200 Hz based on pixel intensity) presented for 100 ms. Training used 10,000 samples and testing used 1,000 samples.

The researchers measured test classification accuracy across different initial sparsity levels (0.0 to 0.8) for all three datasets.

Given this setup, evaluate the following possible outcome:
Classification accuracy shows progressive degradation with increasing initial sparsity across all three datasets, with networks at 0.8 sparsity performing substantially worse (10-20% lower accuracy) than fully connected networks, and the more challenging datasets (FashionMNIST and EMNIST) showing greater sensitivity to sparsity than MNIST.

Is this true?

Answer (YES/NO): NO